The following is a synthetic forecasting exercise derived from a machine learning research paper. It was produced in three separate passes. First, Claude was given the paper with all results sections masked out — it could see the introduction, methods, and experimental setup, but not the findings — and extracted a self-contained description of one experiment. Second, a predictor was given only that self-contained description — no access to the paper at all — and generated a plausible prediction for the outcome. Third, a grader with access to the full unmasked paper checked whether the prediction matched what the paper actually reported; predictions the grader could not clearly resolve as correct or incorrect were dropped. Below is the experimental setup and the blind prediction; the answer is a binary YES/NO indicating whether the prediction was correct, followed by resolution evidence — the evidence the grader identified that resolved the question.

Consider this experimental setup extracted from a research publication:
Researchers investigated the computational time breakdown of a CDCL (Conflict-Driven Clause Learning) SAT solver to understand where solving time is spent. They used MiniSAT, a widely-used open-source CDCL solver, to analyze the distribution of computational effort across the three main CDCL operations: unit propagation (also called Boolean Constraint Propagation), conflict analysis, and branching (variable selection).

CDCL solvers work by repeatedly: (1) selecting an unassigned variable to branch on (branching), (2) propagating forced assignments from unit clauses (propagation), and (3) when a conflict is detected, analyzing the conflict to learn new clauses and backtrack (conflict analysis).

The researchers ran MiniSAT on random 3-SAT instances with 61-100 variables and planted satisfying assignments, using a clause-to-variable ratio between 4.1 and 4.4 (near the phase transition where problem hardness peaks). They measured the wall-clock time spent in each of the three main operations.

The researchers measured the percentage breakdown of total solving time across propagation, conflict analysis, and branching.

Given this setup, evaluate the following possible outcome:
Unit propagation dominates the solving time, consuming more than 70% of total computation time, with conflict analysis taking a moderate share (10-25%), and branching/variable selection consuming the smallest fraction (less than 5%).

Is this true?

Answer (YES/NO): NO